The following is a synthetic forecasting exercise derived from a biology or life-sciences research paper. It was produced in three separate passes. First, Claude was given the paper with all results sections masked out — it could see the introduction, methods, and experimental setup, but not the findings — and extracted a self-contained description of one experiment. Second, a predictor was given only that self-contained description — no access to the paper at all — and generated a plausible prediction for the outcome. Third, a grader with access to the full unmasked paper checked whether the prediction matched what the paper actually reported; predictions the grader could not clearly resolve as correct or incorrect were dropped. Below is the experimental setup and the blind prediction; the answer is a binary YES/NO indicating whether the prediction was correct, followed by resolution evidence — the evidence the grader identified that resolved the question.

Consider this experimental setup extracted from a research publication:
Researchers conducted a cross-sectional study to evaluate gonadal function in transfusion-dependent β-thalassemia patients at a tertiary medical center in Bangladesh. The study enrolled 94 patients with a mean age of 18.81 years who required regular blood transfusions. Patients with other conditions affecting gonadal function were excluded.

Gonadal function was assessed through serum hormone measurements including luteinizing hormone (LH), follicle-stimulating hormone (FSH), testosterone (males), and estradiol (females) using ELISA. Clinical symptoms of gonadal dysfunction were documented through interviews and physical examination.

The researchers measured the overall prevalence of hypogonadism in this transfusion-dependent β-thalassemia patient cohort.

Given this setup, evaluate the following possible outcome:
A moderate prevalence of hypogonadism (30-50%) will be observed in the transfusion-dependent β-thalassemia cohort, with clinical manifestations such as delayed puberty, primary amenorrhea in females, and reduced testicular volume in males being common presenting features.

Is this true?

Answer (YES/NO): NO